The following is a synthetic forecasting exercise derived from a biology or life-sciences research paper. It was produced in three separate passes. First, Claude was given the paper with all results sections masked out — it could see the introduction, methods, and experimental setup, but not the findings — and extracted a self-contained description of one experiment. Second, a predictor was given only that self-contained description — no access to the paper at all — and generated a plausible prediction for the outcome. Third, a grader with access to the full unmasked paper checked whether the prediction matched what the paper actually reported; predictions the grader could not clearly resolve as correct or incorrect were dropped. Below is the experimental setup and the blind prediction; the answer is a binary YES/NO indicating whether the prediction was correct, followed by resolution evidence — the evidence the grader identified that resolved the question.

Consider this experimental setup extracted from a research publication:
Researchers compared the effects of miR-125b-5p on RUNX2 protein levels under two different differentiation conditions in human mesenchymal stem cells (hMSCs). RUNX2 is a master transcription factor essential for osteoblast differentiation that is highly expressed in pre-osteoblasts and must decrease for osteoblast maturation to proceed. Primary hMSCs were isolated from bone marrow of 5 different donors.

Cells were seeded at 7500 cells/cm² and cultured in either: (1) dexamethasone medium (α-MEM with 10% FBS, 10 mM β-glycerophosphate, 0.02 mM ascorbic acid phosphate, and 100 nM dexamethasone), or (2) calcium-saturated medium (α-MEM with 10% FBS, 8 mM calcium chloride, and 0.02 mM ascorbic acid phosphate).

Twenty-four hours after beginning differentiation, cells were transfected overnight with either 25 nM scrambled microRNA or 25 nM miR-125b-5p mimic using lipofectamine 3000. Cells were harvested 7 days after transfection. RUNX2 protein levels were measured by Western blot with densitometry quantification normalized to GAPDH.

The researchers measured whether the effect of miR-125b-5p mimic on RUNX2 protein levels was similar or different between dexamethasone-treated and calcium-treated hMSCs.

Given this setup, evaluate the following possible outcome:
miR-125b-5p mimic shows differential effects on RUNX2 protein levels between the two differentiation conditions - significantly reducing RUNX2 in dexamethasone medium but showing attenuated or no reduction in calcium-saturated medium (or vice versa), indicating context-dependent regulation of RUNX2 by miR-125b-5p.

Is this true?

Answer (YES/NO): NO